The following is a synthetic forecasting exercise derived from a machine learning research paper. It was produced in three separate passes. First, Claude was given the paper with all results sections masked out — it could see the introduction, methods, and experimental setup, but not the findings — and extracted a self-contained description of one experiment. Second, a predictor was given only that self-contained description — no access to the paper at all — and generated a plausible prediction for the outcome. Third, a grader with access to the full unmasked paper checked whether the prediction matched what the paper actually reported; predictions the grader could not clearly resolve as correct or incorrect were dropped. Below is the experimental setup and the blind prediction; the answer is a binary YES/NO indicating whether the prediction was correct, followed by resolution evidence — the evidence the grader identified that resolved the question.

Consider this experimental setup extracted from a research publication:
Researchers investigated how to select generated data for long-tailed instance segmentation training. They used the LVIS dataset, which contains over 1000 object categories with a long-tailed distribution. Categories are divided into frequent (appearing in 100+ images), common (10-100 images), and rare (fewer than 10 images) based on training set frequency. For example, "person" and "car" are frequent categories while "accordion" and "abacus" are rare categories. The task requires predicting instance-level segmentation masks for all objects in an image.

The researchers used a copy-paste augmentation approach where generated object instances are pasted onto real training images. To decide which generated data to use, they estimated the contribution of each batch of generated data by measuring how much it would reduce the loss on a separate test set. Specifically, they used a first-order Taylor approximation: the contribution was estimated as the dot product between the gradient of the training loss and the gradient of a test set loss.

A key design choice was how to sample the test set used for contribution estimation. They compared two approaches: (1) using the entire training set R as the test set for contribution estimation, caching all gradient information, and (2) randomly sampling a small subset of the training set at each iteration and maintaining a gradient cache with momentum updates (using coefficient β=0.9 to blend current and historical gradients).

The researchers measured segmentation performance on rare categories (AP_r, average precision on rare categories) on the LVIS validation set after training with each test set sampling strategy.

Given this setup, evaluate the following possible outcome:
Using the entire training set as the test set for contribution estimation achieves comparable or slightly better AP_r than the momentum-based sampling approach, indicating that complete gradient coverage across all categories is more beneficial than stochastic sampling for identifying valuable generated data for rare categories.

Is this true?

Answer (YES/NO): NO